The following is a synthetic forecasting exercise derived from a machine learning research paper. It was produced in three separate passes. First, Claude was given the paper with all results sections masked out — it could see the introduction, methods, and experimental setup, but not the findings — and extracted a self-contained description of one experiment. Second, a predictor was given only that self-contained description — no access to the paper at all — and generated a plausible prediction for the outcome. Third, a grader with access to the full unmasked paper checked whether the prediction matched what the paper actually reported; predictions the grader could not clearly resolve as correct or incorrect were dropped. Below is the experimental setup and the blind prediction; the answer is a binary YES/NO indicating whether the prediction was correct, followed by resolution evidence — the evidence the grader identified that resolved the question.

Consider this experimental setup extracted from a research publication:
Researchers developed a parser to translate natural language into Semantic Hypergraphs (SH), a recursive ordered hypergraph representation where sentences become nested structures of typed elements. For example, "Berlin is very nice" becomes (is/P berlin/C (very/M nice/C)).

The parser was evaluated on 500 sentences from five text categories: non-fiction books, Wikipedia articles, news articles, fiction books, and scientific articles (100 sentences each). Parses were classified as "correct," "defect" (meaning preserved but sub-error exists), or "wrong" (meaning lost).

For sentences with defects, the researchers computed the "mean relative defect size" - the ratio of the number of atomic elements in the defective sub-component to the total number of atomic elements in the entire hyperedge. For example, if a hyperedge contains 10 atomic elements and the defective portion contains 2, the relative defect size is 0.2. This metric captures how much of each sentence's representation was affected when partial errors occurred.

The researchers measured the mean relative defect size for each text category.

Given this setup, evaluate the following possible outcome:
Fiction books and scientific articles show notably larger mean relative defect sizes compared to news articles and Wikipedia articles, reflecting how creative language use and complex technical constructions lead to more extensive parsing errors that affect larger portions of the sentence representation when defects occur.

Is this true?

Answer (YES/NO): NO